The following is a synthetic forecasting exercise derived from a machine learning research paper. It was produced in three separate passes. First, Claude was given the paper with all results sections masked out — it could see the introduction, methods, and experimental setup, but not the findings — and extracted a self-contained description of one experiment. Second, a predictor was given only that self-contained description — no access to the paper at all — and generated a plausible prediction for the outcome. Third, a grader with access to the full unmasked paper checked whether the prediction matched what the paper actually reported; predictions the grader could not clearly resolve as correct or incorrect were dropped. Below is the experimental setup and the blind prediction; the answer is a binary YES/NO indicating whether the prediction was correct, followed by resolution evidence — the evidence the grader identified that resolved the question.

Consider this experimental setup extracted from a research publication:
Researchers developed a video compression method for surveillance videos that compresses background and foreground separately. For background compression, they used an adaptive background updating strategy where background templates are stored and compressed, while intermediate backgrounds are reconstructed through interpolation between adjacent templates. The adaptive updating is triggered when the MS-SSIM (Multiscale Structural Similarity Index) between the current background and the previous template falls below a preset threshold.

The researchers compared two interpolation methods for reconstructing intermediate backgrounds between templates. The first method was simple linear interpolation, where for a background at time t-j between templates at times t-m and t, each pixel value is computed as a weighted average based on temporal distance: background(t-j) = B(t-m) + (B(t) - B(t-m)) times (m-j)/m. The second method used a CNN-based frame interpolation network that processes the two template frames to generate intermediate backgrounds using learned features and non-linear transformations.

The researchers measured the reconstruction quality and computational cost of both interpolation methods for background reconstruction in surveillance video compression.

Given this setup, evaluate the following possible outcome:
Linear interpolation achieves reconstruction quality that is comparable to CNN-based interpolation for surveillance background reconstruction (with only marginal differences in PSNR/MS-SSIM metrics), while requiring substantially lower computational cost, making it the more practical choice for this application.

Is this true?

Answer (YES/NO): YES